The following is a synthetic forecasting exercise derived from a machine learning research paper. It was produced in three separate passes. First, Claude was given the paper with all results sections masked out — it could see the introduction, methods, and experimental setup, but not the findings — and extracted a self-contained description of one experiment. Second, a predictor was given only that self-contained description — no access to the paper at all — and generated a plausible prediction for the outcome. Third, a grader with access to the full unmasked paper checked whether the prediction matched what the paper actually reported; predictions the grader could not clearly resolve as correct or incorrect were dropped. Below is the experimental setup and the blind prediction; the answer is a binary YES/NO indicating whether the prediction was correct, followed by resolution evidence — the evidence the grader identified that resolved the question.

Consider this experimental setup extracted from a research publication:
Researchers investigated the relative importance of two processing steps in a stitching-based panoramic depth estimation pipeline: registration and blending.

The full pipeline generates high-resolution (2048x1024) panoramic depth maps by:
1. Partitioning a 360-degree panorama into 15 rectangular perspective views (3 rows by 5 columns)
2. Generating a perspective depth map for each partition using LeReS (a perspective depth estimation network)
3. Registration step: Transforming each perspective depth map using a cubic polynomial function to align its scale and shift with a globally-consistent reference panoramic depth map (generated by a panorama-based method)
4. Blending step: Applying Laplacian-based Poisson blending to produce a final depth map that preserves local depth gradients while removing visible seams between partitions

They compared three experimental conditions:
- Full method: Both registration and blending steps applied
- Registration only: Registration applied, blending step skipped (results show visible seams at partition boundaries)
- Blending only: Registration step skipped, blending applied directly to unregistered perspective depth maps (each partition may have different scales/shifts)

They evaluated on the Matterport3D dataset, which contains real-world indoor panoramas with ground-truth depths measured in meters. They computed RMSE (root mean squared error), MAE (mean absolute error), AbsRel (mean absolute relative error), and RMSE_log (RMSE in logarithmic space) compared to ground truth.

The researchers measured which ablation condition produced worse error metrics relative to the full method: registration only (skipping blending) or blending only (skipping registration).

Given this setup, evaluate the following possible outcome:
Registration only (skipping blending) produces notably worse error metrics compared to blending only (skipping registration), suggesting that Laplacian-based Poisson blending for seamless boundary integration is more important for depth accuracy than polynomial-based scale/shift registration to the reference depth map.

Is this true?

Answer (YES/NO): NO